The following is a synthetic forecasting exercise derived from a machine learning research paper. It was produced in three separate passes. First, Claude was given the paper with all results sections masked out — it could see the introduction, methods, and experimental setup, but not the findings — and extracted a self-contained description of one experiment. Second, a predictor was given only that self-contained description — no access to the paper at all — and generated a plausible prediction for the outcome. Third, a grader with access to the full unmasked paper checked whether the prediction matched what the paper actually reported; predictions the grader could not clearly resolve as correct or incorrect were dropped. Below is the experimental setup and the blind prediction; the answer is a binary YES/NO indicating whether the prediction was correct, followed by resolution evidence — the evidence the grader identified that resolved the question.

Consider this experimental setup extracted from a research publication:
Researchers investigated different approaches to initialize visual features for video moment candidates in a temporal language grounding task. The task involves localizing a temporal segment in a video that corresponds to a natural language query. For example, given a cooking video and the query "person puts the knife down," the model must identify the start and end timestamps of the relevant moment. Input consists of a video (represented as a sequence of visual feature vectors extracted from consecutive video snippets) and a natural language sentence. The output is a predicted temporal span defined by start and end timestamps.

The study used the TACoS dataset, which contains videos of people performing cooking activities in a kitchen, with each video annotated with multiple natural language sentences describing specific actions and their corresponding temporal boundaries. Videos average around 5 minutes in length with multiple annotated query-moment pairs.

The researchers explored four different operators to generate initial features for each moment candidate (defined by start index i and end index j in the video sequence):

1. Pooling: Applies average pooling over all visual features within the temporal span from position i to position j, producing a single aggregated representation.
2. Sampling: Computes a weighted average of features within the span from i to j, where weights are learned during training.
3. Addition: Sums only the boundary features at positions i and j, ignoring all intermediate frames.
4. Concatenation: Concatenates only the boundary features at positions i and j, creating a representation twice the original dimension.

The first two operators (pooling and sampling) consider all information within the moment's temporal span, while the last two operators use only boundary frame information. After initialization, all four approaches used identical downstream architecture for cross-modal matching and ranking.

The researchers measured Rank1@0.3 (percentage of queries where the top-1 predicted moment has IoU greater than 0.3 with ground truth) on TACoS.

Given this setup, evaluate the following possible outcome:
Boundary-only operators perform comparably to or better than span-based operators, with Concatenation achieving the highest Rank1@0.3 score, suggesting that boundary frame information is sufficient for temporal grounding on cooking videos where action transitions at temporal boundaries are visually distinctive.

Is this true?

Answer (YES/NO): YES